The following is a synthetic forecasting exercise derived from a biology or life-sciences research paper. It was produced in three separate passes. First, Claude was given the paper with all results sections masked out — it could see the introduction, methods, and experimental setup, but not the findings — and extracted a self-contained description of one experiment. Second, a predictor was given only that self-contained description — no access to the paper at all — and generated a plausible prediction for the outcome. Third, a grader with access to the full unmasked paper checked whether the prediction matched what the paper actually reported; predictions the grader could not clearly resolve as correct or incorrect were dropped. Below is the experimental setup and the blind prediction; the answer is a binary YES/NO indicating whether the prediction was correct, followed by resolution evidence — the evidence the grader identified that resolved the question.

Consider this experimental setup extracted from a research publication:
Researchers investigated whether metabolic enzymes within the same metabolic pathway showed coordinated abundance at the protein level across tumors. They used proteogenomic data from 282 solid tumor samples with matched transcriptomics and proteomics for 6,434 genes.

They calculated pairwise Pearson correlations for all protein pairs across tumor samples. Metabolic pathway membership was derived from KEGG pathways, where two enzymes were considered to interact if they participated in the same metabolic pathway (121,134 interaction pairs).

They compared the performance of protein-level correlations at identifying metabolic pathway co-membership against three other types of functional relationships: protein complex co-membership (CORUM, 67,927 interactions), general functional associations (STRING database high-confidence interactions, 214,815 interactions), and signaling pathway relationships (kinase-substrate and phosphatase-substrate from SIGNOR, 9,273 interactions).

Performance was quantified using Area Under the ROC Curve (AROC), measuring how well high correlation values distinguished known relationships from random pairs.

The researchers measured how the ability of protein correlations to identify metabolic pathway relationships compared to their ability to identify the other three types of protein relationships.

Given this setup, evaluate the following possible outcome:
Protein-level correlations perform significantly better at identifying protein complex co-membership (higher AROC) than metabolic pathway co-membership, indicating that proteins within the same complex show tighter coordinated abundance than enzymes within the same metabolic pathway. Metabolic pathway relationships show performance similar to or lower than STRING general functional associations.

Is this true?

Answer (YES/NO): YES